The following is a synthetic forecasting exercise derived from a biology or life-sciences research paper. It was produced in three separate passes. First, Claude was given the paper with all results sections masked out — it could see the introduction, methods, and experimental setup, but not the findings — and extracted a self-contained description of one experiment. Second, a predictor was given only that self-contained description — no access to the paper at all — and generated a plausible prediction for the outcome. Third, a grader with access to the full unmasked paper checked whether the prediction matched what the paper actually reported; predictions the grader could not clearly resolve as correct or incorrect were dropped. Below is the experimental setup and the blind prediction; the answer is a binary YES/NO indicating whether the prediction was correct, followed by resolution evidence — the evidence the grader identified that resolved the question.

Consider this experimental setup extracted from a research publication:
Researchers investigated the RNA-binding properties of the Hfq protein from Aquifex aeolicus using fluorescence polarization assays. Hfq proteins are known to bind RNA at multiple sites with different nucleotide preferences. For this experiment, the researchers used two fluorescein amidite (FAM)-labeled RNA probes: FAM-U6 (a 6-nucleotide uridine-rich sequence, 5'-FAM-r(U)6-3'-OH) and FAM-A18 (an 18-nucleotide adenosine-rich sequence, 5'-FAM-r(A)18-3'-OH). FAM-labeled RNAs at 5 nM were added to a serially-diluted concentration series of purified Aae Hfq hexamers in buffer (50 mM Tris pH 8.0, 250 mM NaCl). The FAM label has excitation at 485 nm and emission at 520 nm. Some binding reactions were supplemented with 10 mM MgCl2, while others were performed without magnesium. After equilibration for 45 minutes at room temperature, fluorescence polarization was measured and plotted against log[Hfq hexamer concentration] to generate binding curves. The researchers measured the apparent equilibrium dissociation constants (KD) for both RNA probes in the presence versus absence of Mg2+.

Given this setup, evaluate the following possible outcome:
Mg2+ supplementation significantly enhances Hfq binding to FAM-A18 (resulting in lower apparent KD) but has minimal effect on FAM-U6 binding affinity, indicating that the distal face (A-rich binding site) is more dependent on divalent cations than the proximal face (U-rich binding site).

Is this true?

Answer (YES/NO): NO